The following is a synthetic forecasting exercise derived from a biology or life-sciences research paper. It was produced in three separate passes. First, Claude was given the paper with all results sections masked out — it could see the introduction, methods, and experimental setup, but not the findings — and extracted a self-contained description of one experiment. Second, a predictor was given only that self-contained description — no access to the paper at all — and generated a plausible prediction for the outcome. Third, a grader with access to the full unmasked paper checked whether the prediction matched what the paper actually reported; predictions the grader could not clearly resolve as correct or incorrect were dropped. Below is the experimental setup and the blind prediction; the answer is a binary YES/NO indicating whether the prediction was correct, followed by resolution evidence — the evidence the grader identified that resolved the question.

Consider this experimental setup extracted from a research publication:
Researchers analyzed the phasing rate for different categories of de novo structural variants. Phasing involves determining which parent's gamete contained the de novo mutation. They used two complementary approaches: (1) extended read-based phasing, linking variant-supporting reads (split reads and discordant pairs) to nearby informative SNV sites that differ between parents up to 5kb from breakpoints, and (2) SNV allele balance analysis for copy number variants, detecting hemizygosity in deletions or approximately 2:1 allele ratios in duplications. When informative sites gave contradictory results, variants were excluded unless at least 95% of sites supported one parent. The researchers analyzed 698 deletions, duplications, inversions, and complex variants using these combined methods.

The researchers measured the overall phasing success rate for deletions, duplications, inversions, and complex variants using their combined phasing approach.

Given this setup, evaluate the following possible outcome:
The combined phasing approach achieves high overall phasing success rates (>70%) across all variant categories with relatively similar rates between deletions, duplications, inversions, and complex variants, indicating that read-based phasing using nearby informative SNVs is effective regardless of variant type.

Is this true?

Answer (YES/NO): NO